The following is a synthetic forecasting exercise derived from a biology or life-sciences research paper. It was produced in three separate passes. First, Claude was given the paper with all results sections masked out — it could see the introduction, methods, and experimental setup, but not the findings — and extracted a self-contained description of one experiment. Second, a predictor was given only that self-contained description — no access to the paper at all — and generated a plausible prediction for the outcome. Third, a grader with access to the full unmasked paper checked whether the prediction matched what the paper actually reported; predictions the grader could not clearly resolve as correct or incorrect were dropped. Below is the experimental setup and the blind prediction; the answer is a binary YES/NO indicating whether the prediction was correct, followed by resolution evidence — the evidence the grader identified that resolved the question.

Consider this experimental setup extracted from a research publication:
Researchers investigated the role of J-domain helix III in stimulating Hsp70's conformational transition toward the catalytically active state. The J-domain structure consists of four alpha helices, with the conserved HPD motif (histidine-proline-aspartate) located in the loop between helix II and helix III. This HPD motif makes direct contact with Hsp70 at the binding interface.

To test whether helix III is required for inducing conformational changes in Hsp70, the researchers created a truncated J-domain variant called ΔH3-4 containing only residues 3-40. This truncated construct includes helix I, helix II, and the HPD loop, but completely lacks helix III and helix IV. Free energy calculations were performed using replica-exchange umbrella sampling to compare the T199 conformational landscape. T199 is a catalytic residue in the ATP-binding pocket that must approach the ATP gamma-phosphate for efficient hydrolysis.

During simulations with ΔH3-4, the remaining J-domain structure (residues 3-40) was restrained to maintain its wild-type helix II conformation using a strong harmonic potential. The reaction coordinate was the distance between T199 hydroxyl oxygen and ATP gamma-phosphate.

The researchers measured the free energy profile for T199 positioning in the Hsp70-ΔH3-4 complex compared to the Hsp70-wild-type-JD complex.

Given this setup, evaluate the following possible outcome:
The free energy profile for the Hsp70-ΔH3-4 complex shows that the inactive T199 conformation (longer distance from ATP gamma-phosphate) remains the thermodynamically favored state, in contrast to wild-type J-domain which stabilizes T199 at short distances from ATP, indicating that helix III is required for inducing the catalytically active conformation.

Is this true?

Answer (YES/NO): YES